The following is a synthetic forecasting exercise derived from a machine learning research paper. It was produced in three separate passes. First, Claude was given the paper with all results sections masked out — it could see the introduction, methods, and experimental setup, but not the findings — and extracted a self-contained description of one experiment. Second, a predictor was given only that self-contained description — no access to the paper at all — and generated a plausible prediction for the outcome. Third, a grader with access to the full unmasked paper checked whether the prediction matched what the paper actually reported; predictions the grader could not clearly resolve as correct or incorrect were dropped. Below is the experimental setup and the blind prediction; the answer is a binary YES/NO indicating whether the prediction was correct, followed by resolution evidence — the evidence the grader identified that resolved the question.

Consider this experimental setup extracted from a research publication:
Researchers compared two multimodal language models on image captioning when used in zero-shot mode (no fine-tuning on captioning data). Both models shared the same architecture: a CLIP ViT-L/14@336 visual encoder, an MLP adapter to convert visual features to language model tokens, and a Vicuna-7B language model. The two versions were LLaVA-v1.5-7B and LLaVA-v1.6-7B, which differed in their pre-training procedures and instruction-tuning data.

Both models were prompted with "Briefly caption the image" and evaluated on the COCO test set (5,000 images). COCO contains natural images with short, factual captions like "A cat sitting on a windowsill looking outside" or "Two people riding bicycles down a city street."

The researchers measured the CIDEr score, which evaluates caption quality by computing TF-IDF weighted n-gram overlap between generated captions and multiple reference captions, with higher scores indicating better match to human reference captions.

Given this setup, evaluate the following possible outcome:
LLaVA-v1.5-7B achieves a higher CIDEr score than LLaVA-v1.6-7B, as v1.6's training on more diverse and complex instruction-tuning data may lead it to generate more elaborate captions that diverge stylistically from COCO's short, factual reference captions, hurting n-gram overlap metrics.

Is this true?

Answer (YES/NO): YES